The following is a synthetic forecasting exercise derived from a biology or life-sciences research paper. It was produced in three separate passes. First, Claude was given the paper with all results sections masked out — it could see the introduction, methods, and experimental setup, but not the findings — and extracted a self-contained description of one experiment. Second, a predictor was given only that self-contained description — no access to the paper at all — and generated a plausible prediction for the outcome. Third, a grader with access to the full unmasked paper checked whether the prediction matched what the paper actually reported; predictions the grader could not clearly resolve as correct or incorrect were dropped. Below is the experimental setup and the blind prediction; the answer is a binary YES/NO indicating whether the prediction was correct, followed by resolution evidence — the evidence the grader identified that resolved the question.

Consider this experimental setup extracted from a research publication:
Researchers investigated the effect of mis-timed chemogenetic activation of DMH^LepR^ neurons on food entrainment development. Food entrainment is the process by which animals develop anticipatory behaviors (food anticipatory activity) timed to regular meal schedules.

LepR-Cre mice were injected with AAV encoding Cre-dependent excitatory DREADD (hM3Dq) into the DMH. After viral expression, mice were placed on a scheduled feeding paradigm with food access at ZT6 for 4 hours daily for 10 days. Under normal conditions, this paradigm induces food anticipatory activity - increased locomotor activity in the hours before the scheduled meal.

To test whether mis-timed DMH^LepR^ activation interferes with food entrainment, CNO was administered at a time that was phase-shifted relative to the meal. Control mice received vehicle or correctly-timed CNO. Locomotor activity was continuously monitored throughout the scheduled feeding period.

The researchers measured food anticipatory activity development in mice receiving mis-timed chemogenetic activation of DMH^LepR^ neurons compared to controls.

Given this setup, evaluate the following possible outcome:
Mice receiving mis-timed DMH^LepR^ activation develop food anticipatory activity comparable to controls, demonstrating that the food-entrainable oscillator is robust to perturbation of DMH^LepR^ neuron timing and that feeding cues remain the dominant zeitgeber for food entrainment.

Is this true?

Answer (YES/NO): NO